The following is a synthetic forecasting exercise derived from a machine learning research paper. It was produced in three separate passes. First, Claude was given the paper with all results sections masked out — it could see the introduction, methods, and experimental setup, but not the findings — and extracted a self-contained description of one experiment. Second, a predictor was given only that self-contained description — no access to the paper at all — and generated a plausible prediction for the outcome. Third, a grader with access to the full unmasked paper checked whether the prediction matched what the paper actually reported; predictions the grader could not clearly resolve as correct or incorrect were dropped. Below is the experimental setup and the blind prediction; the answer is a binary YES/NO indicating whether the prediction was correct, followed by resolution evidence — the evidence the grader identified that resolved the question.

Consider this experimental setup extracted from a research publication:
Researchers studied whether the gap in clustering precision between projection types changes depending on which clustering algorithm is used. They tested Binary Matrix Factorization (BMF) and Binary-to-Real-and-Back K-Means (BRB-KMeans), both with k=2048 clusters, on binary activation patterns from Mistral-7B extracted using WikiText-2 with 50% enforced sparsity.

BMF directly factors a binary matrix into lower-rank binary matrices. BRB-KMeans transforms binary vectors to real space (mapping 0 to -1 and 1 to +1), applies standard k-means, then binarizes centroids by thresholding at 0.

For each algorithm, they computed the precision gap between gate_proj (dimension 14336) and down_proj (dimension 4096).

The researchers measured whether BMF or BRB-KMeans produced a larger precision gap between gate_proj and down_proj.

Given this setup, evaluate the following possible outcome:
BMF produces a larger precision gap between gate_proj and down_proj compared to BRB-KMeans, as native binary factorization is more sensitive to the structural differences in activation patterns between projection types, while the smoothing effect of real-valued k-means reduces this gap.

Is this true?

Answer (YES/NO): NO